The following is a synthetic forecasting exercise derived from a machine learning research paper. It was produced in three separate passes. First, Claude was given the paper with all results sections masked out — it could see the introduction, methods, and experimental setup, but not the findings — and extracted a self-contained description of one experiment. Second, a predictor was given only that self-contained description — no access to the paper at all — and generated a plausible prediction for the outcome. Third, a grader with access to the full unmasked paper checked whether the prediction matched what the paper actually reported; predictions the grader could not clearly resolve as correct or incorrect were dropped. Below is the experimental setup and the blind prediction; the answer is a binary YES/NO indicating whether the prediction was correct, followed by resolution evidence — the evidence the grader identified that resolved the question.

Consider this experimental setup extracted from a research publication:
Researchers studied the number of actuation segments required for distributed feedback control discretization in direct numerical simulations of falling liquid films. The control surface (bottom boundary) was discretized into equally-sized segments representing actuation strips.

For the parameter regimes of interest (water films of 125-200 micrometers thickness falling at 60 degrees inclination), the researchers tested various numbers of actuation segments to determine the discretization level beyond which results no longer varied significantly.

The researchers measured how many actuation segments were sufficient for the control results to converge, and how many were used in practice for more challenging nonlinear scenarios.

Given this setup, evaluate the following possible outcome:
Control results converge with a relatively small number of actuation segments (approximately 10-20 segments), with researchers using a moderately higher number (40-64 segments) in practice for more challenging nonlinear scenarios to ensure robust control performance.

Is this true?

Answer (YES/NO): YES